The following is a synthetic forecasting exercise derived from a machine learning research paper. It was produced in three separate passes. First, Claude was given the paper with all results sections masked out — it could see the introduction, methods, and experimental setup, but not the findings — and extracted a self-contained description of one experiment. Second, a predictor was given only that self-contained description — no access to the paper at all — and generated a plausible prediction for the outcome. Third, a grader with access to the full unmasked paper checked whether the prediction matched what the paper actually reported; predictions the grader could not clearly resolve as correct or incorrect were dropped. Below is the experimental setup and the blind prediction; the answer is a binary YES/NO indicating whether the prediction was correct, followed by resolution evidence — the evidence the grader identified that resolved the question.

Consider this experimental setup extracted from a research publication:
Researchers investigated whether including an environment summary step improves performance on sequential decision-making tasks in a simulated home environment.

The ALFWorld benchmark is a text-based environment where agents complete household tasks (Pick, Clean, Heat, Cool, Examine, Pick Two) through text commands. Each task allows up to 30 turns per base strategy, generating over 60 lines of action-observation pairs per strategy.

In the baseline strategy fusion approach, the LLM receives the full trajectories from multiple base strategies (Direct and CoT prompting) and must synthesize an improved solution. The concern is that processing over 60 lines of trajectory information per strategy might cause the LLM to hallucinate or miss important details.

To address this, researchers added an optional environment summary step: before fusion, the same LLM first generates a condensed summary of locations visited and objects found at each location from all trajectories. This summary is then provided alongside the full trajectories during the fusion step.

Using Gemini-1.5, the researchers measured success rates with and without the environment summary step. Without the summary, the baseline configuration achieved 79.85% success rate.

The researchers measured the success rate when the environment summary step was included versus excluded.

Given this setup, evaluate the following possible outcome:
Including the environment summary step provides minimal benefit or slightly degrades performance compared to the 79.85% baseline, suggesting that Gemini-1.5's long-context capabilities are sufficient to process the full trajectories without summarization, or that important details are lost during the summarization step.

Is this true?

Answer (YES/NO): NO